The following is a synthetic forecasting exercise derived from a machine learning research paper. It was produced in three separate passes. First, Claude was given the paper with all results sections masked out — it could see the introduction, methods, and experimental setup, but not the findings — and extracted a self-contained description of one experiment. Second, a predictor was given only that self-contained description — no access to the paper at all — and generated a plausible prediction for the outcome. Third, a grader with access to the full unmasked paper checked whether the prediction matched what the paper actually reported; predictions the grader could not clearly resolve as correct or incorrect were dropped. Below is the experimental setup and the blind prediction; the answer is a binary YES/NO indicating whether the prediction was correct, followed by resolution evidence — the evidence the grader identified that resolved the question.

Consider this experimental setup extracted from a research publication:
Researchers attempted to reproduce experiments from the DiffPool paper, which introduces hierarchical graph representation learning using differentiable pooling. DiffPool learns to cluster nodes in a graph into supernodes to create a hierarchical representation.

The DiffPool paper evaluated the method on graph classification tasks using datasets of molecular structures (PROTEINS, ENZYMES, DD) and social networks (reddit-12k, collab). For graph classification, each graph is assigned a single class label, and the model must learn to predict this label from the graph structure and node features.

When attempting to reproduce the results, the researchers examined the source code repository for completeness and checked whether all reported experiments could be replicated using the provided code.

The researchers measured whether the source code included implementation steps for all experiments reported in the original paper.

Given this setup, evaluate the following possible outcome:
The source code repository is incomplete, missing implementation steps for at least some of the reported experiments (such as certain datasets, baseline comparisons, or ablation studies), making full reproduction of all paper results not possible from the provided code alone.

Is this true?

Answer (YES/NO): YES